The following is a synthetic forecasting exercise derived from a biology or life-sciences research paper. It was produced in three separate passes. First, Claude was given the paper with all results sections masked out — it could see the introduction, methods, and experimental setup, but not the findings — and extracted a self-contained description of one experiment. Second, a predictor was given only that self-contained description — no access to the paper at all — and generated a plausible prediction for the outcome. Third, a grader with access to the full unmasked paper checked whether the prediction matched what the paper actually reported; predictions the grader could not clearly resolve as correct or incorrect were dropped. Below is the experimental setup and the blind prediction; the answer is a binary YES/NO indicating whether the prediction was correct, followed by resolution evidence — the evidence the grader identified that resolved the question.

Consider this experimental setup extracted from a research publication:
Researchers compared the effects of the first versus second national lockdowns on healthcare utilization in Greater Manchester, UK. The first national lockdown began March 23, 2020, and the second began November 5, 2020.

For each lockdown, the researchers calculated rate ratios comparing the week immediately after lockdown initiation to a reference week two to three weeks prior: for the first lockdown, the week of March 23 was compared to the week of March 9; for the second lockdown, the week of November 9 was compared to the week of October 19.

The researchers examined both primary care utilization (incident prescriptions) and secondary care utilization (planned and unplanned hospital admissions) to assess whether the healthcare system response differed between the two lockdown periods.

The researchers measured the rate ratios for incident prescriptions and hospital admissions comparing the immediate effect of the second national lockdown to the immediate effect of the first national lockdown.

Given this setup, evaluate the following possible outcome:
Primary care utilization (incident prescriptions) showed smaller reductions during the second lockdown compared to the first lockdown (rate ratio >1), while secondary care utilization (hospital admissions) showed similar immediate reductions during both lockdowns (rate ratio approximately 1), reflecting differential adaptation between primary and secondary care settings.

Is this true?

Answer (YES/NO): NO